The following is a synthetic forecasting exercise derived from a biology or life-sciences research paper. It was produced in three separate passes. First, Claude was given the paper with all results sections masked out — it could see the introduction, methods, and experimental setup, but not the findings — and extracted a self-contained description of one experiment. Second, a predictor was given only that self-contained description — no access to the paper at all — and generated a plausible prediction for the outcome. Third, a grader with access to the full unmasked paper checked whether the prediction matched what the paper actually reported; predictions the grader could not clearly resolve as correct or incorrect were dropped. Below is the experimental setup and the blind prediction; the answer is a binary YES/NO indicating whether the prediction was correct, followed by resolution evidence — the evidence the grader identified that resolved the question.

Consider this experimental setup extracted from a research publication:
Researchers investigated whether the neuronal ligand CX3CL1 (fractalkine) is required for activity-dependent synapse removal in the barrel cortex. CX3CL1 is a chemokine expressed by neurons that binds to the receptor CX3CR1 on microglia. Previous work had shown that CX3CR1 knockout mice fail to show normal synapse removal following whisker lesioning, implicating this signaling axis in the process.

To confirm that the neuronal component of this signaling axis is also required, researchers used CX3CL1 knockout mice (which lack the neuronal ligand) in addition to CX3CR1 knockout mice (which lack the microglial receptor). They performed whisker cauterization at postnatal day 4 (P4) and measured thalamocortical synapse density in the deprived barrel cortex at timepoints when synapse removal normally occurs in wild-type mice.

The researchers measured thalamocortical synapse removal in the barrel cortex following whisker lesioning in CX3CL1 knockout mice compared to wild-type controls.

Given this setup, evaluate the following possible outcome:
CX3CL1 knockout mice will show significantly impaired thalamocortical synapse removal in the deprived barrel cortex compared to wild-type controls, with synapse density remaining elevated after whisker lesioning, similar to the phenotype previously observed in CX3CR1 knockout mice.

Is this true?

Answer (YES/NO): YES